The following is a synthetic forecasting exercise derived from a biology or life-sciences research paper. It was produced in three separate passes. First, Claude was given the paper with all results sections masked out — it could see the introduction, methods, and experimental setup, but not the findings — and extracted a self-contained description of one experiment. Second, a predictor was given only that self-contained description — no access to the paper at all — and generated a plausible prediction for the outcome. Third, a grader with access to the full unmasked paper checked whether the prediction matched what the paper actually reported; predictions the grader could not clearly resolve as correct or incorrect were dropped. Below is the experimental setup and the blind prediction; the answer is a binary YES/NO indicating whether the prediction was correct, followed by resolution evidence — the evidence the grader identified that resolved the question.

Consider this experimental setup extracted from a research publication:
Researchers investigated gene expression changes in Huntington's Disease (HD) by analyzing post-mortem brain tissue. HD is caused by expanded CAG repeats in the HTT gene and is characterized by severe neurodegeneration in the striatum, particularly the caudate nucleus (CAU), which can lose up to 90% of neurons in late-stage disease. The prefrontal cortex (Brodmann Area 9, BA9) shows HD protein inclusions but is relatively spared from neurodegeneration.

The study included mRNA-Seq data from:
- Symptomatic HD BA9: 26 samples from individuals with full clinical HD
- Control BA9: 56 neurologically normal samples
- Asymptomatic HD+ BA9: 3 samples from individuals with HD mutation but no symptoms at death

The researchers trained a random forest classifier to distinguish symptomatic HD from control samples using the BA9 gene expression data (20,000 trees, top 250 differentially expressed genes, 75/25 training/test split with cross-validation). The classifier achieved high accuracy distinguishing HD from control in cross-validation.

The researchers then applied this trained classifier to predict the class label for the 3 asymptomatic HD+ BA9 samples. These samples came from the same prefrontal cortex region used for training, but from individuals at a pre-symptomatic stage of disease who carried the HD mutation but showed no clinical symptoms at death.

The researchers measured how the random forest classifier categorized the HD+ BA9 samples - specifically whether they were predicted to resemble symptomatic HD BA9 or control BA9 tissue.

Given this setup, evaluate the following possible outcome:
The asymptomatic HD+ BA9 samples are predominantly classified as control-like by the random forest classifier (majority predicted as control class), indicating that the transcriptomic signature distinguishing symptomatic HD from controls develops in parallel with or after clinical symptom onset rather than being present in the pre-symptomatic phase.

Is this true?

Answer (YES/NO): NO